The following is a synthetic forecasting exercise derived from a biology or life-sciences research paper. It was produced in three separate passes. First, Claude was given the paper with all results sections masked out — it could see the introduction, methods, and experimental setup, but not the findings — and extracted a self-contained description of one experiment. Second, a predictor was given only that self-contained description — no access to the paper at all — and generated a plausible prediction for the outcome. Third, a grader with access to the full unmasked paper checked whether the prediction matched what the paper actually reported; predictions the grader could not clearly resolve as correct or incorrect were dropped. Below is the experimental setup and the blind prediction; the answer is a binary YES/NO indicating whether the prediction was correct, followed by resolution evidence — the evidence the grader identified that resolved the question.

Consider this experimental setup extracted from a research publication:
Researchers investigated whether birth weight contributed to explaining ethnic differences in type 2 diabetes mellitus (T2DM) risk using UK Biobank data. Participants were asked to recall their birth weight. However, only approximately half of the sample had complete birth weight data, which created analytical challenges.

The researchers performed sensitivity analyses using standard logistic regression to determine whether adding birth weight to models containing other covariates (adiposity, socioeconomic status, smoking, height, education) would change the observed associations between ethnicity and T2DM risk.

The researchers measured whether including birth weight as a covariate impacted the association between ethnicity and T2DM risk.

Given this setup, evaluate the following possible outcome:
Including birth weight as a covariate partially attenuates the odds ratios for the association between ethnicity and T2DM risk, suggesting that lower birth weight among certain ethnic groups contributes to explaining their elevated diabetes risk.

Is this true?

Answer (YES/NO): NO